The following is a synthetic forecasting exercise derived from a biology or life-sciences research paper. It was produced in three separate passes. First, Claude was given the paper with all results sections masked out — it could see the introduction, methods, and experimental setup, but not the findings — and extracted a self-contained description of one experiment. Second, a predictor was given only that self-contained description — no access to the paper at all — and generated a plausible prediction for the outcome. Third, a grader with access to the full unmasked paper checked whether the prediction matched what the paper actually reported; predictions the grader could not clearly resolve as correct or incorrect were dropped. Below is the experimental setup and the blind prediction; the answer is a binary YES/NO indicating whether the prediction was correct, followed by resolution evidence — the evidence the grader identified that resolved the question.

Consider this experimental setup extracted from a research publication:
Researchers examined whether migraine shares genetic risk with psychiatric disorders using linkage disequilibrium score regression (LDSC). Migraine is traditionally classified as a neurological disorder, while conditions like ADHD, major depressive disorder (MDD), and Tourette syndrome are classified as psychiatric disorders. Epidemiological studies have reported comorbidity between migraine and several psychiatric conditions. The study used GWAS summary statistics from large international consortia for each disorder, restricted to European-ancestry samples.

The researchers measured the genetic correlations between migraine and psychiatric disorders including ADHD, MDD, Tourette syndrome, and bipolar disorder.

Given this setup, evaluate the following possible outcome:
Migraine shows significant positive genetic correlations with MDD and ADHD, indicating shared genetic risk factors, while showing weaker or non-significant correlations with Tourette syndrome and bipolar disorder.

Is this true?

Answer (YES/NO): NO